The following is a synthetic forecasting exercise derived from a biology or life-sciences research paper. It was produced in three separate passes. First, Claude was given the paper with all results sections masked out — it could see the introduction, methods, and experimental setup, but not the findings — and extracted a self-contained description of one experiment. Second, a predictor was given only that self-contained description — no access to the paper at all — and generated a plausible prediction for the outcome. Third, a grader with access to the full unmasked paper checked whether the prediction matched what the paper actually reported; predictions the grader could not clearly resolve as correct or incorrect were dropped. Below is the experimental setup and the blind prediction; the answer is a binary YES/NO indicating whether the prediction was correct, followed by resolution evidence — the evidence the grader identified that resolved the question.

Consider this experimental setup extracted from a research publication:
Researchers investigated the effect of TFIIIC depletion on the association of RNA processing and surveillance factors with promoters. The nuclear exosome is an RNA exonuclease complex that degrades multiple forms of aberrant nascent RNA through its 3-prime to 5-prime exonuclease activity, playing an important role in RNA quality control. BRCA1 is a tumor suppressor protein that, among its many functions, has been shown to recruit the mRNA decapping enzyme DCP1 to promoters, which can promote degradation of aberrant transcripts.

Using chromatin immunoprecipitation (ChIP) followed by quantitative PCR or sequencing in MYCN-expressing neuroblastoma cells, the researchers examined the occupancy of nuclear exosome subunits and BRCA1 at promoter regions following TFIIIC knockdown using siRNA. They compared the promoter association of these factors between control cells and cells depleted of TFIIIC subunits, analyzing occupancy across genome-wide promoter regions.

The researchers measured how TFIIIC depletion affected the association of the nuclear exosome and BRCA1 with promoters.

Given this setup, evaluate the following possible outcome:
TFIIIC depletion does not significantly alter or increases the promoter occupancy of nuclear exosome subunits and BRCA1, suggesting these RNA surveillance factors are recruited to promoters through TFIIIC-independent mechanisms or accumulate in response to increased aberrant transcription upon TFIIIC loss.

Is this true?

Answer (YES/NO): NO